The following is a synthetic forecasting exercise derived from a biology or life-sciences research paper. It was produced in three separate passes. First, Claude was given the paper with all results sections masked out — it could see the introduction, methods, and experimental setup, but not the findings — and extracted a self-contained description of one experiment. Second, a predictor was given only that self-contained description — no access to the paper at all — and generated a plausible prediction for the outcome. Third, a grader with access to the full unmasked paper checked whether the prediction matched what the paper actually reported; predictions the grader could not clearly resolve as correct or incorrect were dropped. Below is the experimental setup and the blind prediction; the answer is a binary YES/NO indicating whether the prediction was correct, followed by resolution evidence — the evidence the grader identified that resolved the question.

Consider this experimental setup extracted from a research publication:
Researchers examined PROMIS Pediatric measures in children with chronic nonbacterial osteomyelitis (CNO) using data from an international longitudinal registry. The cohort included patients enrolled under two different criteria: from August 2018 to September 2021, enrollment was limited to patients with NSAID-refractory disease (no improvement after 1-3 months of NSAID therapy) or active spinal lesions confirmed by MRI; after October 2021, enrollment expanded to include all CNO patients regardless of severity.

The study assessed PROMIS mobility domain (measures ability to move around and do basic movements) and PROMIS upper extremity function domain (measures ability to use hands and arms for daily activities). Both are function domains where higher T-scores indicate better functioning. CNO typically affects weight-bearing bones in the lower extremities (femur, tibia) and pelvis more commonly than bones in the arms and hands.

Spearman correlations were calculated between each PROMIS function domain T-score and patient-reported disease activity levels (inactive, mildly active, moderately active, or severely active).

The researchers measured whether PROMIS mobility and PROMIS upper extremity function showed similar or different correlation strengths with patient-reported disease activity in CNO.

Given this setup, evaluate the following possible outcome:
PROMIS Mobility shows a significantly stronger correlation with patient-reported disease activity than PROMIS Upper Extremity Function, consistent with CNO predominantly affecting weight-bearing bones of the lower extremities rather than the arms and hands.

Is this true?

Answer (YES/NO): YES